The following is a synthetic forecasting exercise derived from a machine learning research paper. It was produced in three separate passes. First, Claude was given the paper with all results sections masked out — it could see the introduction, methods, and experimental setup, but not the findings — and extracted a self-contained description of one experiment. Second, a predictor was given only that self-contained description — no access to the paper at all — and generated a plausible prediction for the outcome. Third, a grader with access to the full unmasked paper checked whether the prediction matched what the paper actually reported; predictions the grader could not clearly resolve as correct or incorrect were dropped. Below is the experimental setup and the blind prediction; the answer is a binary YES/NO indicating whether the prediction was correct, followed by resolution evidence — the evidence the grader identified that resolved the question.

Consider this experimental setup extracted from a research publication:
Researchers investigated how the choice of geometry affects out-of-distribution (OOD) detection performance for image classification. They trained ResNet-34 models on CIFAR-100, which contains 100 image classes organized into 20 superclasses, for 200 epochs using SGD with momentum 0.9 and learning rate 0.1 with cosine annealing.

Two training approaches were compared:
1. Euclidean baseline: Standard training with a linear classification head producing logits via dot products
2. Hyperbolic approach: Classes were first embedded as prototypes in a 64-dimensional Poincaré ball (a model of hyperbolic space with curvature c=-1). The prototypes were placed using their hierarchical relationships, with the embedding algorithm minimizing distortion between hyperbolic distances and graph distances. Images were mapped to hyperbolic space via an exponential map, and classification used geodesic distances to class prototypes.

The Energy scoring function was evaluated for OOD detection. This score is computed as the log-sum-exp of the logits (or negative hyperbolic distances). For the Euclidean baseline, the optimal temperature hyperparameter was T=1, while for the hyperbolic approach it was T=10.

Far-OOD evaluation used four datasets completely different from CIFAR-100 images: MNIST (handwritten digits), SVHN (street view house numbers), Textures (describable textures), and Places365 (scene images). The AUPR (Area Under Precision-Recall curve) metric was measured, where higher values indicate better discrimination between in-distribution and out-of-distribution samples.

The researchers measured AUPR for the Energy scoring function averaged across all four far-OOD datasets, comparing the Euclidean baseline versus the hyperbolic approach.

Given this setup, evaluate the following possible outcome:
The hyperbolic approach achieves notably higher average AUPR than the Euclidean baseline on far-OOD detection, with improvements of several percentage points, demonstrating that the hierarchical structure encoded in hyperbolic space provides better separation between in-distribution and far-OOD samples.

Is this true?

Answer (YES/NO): NO